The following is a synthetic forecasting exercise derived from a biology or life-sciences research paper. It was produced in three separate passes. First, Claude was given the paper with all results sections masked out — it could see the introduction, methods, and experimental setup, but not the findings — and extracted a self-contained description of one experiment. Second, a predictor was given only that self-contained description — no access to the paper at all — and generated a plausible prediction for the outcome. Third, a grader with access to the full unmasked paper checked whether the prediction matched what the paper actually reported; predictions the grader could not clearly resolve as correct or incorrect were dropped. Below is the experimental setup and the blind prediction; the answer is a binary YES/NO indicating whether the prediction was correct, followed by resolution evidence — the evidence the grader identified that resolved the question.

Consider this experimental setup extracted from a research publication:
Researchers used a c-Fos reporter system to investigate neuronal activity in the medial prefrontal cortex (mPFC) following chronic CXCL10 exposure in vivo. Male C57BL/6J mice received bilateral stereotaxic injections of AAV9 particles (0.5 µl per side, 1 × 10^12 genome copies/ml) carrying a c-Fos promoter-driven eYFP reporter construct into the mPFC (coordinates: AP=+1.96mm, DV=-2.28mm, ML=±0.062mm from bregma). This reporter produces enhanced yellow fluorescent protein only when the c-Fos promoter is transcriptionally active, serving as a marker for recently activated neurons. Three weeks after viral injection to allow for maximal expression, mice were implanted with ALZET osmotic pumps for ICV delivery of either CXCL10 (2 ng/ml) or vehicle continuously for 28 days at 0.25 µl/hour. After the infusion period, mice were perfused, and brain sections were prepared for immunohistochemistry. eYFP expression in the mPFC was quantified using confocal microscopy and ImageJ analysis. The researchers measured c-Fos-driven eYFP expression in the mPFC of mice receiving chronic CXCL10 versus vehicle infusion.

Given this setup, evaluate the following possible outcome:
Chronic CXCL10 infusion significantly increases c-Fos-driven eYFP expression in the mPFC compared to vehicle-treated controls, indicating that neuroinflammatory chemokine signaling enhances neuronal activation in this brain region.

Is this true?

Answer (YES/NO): NO